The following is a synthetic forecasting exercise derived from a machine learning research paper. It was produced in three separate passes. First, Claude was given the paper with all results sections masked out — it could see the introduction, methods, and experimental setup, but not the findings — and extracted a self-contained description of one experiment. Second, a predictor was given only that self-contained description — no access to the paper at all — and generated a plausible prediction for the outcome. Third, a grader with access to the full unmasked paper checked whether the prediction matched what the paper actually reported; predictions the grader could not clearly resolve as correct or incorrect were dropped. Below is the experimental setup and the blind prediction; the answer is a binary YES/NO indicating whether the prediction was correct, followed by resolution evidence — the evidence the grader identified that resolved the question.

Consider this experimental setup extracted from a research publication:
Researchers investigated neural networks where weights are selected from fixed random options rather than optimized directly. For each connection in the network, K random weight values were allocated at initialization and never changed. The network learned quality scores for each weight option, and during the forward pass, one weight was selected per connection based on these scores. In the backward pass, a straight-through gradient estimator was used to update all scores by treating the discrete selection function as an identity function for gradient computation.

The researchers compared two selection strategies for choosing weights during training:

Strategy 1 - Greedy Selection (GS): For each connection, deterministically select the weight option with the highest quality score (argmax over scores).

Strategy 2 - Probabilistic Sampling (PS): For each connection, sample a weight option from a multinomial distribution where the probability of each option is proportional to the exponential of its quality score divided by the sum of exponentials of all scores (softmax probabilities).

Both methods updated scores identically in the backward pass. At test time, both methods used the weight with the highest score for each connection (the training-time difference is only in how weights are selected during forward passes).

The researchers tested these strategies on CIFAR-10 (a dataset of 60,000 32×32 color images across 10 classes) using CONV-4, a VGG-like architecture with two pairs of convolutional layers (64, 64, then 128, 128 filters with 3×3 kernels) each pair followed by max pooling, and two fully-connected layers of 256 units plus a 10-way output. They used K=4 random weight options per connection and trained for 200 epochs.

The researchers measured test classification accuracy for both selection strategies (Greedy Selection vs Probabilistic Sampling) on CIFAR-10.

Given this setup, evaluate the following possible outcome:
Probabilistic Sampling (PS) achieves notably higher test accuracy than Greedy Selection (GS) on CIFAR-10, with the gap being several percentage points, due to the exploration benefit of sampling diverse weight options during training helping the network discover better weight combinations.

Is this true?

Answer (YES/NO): NO